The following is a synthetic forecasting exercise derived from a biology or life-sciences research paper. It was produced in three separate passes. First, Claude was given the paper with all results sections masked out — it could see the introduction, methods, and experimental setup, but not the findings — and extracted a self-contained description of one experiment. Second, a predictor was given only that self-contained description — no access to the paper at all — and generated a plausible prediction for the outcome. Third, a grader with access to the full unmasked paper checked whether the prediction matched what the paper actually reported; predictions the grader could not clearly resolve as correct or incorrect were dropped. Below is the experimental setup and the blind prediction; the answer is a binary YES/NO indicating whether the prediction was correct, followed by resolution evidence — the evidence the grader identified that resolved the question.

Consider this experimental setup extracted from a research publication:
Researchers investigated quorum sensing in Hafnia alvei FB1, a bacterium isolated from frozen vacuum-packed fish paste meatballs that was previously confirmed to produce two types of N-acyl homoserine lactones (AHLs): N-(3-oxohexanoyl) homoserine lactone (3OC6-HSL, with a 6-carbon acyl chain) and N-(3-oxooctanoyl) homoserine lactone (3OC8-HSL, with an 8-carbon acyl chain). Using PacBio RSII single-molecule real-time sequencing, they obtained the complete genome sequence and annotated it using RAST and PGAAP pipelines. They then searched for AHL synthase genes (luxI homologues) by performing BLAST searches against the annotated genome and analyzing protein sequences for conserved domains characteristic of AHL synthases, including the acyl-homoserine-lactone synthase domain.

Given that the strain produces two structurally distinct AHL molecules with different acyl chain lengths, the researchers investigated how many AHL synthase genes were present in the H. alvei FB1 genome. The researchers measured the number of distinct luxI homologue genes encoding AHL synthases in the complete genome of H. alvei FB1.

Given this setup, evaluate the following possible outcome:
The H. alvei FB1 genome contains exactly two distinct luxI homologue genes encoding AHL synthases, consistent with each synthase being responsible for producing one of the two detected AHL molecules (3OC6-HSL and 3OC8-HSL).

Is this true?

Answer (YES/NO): NO